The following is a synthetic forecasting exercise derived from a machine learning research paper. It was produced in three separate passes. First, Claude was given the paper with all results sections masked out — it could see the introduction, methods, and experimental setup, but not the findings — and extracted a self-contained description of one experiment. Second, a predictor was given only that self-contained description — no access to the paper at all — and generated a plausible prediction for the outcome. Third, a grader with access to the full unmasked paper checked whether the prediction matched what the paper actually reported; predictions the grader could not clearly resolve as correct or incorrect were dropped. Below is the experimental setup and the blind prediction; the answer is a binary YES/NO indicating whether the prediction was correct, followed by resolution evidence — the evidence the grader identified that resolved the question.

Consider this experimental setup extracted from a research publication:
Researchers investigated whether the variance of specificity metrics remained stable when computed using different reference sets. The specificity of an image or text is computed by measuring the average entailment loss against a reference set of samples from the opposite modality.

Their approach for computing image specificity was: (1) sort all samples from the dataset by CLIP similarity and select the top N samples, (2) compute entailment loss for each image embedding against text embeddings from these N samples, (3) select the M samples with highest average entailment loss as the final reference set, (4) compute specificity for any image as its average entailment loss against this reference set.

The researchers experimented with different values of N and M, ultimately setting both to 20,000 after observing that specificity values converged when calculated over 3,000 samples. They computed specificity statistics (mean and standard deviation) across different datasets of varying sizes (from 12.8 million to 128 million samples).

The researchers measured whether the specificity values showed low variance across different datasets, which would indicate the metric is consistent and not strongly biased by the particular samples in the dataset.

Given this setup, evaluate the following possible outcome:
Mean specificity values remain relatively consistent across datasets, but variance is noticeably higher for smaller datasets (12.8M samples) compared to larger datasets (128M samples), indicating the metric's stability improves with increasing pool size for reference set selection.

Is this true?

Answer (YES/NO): NO